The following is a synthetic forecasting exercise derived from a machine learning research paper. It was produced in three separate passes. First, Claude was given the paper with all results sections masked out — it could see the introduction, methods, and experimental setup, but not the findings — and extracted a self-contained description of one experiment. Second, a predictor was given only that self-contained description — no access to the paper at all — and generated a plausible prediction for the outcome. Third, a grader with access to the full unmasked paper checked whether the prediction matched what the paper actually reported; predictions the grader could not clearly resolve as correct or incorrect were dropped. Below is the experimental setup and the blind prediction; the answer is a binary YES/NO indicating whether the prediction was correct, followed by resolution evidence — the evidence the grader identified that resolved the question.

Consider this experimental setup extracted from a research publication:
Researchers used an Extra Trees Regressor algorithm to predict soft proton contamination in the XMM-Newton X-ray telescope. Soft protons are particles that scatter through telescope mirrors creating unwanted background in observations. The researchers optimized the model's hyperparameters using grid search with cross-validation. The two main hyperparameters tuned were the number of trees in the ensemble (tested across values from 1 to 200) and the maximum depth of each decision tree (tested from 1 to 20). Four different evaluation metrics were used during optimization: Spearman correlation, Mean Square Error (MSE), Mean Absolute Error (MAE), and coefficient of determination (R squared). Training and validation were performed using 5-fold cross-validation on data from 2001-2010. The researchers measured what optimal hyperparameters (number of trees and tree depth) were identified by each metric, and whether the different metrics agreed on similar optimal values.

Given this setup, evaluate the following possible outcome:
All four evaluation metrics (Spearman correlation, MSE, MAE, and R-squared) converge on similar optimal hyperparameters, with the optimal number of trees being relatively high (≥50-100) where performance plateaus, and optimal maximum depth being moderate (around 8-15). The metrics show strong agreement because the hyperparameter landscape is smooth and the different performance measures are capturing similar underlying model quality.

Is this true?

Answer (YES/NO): YES